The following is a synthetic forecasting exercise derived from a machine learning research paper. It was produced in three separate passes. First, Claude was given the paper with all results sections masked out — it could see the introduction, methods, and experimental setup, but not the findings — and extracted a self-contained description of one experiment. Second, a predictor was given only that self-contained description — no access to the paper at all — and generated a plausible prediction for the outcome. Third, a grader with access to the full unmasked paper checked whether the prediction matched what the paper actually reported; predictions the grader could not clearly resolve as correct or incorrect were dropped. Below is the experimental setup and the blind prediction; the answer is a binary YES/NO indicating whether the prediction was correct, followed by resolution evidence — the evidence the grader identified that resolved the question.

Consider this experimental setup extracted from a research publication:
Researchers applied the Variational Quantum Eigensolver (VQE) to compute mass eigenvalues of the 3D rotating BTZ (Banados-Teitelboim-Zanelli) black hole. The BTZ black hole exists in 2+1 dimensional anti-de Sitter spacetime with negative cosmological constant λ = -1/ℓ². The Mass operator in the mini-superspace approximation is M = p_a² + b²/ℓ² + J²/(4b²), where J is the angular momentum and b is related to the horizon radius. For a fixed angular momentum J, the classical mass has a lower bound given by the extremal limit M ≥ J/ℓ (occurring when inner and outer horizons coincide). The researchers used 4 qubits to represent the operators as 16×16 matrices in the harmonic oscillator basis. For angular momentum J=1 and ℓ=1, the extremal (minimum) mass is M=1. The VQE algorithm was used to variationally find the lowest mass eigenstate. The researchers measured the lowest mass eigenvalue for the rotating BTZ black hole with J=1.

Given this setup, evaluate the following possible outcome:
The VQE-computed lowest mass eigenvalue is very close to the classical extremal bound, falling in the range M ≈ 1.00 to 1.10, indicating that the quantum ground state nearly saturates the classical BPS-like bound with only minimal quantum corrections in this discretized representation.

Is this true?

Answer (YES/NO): YES